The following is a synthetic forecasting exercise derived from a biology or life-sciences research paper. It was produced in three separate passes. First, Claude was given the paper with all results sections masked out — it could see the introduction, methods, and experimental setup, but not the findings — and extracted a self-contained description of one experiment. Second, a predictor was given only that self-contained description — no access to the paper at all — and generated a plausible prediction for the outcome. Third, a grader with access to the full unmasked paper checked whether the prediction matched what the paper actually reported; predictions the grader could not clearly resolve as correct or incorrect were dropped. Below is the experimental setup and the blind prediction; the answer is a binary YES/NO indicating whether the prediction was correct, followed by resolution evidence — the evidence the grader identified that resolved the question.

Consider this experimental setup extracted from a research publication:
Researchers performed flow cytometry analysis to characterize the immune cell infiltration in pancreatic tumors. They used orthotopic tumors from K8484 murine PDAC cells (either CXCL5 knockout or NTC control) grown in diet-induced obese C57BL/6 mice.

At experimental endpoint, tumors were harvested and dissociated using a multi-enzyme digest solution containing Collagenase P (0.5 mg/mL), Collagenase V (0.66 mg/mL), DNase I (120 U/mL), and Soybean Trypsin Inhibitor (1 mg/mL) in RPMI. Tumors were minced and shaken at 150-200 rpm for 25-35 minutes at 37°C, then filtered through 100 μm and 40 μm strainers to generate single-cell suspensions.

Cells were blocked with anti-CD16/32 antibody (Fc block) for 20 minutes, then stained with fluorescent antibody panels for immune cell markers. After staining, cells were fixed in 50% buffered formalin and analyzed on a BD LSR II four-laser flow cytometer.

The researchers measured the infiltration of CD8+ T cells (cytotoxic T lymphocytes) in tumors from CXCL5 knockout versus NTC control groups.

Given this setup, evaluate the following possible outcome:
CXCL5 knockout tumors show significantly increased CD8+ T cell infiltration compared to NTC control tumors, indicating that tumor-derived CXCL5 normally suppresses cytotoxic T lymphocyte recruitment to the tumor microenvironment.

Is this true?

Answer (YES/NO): YES